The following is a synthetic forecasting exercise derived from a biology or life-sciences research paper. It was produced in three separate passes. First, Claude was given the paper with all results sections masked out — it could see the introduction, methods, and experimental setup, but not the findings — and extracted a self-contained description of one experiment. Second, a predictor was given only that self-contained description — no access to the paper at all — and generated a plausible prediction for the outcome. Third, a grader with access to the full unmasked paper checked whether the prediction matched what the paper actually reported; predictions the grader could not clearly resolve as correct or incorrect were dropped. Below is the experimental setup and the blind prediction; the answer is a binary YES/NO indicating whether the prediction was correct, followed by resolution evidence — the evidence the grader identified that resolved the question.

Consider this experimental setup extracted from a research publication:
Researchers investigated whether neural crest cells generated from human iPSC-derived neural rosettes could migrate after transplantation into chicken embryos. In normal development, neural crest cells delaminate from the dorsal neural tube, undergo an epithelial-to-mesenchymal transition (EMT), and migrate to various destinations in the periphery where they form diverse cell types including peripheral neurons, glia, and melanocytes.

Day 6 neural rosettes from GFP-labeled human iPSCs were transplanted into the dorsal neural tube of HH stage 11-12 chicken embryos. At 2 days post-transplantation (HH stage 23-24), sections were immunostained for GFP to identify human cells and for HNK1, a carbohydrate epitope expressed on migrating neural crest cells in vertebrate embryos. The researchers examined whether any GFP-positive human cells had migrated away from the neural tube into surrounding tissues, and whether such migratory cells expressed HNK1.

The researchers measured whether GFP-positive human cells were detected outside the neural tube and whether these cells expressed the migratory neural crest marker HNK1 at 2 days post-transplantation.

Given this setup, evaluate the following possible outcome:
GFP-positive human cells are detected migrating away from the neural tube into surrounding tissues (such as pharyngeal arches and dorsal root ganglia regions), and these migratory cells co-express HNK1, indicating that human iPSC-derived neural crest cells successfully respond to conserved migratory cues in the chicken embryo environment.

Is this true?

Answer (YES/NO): NO